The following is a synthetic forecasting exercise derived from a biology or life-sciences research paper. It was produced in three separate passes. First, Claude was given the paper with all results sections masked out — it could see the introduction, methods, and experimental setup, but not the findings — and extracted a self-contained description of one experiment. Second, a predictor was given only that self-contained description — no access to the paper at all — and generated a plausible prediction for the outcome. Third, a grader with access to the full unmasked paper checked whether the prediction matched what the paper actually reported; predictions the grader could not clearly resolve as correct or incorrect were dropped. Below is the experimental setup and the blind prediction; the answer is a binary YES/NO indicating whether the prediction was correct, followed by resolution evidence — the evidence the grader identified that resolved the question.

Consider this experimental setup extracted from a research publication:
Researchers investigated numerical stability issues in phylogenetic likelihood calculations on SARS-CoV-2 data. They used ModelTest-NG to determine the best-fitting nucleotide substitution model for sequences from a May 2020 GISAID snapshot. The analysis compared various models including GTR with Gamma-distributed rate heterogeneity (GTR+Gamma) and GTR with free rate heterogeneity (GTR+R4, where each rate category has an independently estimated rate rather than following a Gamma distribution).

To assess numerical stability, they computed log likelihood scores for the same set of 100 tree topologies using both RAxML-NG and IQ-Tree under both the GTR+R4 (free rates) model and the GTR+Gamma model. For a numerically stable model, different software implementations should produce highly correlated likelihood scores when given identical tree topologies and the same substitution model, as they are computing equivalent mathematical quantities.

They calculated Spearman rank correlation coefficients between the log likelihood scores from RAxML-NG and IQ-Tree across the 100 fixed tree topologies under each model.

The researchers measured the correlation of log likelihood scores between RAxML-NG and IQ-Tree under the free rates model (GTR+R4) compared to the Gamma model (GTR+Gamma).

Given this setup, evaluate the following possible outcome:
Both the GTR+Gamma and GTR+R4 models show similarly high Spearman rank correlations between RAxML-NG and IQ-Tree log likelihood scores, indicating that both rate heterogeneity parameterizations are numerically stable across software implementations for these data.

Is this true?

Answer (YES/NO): NO